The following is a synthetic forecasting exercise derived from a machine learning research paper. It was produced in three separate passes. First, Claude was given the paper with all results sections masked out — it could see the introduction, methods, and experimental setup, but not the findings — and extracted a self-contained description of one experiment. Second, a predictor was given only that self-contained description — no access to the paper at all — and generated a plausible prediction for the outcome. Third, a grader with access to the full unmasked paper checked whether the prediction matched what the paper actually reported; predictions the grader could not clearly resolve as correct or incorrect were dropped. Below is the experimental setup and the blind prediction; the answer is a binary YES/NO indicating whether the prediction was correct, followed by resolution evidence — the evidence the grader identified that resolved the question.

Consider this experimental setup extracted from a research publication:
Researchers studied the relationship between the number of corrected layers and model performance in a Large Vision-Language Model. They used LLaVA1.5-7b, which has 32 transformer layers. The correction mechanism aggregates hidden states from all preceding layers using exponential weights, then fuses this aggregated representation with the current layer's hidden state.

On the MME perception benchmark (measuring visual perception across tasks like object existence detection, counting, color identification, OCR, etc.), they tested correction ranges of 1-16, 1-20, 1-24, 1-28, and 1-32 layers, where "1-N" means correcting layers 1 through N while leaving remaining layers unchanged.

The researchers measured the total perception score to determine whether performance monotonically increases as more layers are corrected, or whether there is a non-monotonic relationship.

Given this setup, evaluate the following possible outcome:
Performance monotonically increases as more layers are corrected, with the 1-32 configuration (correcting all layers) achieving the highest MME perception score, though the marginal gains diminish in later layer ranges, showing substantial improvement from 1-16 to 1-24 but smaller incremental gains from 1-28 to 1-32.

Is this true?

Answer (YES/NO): NO